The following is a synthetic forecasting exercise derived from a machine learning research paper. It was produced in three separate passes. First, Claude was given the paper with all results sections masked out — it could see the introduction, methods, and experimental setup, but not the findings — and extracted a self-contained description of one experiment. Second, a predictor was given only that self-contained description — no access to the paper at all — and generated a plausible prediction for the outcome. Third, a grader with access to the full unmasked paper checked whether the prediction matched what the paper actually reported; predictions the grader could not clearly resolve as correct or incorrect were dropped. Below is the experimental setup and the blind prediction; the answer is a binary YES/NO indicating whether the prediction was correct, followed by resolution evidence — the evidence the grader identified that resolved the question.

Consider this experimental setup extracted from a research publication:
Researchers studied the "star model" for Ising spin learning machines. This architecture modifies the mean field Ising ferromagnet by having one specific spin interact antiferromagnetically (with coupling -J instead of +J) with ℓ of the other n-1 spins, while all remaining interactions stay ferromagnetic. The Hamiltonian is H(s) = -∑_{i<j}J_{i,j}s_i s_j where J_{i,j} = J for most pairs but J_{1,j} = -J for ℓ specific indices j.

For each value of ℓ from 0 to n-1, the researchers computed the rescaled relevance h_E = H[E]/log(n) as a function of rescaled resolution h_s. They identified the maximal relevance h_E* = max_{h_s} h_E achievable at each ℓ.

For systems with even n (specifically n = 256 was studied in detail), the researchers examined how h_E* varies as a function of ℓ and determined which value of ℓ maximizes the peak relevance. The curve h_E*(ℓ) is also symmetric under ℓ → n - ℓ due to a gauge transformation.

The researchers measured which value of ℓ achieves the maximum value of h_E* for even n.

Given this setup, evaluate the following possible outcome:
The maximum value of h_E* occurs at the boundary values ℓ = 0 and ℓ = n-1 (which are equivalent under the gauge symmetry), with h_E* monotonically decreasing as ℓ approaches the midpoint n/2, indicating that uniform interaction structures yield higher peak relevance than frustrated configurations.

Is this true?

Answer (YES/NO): NO